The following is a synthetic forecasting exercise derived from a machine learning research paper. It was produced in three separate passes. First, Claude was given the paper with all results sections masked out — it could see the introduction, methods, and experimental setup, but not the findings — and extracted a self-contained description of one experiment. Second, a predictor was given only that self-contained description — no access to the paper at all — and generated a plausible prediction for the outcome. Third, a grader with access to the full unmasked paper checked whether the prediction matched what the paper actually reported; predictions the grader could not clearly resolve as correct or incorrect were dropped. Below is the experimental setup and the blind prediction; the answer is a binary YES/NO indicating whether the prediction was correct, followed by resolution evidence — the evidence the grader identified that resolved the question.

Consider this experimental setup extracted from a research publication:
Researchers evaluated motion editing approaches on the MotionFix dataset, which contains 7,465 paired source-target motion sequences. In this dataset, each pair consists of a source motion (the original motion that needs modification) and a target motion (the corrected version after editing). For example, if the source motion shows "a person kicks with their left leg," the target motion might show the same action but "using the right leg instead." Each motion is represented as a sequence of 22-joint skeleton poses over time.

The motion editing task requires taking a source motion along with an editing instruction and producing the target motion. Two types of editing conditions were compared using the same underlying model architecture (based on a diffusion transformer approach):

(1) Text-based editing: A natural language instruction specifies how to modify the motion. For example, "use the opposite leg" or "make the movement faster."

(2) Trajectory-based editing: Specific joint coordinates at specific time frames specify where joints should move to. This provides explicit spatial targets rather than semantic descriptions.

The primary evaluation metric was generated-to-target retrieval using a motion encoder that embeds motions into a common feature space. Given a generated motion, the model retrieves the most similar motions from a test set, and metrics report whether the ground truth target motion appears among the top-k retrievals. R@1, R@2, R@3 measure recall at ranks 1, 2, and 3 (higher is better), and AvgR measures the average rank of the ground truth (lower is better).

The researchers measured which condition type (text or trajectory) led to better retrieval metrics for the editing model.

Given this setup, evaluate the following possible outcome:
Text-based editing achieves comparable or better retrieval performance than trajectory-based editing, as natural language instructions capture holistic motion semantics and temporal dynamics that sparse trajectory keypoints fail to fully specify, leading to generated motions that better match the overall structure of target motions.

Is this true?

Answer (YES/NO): NO